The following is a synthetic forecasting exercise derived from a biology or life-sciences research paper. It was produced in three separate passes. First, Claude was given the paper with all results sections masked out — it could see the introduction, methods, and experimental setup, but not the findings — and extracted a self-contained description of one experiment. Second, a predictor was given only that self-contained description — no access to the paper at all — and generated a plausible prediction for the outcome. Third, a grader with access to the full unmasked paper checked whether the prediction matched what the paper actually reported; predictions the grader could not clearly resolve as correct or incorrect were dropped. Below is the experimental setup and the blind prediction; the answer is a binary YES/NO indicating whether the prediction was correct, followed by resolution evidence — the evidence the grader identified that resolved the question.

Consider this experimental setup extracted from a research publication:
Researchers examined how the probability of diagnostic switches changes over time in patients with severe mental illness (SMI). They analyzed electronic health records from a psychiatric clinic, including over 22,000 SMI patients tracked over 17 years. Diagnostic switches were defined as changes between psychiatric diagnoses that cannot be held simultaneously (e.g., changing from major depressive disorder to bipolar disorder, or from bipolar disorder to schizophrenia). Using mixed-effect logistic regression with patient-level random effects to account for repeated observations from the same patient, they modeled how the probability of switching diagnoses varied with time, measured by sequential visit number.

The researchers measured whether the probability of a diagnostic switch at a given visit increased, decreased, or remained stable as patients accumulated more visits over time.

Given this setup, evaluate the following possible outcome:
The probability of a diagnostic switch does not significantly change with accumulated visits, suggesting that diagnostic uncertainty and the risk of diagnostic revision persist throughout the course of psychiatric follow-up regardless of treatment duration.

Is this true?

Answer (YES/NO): NO